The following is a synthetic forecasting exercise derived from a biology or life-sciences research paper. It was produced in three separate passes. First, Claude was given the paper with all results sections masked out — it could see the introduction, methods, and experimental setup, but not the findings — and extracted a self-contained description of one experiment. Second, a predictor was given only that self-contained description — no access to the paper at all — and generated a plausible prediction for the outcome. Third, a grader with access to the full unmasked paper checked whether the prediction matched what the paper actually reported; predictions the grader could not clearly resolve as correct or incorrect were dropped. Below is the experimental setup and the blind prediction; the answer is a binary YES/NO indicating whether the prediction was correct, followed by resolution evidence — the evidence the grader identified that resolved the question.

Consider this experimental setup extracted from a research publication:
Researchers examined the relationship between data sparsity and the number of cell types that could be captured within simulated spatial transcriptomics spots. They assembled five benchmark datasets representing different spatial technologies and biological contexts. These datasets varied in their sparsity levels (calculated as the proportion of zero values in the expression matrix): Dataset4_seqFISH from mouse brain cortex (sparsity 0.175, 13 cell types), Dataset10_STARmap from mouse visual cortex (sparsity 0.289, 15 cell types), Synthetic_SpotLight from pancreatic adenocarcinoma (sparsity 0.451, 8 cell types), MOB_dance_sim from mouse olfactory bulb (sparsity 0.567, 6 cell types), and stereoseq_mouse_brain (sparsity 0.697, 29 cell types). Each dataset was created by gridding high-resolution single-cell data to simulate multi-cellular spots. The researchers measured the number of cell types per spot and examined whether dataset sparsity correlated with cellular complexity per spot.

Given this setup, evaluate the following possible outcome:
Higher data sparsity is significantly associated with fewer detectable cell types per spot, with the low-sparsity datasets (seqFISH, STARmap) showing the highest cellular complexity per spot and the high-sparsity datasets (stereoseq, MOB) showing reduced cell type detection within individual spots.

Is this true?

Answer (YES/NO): NO